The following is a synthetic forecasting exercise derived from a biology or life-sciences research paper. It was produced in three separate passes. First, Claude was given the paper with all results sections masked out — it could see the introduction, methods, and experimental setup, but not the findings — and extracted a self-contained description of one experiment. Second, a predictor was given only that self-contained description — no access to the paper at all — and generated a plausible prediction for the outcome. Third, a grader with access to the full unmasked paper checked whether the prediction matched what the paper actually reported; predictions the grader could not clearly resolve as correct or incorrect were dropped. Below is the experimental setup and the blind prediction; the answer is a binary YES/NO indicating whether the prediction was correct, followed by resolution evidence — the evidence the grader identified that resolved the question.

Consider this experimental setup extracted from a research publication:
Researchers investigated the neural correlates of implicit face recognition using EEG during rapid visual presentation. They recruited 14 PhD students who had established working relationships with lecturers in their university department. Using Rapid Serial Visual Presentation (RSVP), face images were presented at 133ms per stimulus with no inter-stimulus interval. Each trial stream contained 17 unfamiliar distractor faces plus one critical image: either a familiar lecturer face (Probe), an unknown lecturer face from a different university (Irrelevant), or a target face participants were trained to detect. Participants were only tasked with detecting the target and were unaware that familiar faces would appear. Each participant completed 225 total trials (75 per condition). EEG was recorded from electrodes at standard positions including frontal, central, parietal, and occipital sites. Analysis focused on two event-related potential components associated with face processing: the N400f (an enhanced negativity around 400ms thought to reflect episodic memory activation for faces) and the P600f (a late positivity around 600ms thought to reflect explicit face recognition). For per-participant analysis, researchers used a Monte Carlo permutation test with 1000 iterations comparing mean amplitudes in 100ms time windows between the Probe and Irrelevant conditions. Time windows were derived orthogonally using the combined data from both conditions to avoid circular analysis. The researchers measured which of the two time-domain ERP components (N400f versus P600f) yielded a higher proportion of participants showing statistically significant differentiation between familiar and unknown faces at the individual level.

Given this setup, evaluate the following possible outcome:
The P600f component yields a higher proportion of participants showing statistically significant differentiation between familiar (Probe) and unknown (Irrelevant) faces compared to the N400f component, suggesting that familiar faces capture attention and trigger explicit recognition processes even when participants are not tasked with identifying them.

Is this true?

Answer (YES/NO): YES